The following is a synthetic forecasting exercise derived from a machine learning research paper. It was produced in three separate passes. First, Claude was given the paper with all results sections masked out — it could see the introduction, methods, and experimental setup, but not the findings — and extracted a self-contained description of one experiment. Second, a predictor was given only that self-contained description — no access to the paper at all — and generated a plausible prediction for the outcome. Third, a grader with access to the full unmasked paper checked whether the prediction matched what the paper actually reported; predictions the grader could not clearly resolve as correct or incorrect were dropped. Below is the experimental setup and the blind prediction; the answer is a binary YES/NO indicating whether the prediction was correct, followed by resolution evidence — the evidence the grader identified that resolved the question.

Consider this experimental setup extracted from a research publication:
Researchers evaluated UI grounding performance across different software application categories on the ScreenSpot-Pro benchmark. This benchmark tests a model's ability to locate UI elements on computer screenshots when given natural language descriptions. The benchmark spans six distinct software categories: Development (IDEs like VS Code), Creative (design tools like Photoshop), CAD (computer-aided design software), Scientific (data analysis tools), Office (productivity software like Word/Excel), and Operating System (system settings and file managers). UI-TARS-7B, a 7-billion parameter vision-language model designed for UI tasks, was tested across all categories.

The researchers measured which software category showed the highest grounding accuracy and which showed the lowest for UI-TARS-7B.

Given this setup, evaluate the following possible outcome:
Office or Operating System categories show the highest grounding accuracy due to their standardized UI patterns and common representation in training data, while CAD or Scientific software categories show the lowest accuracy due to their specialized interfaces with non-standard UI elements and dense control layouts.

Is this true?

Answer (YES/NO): NO